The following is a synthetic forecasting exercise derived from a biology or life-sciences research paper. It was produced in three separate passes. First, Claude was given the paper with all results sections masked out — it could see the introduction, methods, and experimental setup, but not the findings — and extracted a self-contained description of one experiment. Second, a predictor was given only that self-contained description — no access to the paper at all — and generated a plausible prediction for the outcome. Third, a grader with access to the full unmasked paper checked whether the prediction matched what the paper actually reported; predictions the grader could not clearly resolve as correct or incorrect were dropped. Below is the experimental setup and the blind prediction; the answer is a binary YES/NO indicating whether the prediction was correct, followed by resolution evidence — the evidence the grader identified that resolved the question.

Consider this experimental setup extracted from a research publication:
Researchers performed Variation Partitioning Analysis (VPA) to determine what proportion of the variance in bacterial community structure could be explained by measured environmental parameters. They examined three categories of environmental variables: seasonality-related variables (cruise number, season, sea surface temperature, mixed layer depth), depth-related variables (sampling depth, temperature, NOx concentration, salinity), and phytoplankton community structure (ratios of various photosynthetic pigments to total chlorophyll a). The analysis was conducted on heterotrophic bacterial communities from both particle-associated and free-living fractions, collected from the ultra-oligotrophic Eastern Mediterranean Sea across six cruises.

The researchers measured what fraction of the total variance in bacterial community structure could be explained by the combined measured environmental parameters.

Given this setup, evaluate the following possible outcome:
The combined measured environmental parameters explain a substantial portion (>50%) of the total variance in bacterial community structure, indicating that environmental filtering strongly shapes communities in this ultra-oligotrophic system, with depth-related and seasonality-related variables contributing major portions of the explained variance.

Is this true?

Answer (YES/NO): NO